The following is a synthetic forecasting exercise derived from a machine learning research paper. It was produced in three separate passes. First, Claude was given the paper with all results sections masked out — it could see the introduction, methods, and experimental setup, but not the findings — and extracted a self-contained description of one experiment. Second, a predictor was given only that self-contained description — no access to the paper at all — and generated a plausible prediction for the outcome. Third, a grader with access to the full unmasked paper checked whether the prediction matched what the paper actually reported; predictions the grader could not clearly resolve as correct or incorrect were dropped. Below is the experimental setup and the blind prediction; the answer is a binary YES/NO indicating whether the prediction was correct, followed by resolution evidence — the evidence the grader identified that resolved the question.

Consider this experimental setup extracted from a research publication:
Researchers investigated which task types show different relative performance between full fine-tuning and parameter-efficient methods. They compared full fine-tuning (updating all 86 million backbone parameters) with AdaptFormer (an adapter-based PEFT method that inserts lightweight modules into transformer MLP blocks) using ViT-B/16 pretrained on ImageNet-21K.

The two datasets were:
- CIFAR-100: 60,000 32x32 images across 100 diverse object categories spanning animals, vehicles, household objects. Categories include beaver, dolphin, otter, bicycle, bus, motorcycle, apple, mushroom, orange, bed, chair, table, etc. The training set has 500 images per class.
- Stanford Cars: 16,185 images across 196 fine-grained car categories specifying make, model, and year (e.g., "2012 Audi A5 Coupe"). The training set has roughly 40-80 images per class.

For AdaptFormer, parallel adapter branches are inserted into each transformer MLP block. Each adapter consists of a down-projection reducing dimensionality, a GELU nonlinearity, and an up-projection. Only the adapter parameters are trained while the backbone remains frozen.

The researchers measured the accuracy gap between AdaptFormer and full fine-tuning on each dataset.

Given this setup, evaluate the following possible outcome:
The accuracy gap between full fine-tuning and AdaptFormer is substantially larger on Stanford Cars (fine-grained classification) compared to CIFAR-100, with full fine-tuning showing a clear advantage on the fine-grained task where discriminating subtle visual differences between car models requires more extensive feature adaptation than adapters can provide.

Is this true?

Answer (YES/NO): NO